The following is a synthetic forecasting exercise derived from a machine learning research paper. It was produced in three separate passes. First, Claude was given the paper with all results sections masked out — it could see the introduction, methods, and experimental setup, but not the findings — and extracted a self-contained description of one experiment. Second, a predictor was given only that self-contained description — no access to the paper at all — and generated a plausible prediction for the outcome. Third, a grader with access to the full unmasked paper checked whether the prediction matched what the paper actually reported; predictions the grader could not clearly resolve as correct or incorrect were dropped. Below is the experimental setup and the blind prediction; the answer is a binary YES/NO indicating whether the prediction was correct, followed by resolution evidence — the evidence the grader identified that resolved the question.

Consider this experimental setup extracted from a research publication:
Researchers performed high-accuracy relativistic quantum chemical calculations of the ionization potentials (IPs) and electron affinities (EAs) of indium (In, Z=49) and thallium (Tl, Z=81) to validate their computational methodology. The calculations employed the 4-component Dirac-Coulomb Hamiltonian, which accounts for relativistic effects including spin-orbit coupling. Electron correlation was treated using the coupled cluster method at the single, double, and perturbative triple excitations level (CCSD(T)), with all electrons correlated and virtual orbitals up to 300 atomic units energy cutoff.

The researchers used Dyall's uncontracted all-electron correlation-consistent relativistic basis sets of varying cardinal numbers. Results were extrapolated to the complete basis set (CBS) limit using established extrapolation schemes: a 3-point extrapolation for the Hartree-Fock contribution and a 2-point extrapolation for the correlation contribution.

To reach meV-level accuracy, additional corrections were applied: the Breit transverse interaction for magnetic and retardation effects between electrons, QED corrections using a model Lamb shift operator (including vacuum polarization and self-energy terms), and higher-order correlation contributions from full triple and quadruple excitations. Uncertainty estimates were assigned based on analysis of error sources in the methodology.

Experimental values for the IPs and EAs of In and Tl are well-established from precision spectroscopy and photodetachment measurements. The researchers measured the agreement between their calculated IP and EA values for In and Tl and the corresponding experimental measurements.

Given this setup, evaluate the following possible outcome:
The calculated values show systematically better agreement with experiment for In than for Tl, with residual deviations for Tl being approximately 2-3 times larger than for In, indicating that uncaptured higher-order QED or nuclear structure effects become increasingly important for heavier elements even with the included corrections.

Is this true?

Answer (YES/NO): NO